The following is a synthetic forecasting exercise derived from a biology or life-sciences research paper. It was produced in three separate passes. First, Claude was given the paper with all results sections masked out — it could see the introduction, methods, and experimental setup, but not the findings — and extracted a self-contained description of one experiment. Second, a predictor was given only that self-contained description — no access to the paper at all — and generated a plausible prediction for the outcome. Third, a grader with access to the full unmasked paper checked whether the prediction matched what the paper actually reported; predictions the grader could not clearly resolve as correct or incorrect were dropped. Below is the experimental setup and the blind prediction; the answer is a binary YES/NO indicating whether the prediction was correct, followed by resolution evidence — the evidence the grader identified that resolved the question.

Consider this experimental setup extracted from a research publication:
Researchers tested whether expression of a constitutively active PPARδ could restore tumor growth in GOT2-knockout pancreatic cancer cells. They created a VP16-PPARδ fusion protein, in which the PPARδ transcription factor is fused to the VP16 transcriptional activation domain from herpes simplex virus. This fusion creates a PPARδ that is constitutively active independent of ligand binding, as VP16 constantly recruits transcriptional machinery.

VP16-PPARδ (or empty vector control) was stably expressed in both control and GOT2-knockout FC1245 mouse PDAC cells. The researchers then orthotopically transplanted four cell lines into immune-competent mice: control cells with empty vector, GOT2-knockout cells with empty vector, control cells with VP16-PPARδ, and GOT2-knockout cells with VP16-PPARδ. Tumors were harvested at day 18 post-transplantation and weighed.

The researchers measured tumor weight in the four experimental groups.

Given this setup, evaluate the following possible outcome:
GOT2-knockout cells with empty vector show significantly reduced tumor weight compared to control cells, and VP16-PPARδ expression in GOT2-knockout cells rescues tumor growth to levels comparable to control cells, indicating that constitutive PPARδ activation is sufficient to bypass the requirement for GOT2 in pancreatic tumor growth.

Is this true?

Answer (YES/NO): NO